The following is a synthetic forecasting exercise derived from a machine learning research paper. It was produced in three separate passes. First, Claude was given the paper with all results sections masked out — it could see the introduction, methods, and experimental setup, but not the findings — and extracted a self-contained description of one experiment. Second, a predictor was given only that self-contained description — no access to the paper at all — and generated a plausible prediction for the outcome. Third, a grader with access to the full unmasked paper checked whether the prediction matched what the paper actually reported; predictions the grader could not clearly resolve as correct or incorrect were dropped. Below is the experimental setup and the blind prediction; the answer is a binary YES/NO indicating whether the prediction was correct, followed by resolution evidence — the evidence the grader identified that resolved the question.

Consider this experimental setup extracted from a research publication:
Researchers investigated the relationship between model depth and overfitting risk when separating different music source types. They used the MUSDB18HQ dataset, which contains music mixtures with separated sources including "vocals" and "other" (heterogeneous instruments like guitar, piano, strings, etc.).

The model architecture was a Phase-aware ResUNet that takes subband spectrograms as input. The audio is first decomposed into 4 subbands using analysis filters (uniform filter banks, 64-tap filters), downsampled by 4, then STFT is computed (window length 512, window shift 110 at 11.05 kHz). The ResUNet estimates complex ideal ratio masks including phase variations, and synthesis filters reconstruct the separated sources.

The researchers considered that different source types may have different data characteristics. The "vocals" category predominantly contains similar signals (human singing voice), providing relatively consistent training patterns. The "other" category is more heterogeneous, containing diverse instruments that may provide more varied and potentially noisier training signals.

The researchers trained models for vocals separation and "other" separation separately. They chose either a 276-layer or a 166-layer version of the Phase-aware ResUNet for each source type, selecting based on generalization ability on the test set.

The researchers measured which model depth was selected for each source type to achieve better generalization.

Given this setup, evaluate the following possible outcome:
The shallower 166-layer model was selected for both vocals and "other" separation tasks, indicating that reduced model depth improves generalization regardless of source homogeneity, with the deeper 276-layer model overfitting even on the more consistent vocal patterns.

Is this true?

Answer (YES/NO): NO